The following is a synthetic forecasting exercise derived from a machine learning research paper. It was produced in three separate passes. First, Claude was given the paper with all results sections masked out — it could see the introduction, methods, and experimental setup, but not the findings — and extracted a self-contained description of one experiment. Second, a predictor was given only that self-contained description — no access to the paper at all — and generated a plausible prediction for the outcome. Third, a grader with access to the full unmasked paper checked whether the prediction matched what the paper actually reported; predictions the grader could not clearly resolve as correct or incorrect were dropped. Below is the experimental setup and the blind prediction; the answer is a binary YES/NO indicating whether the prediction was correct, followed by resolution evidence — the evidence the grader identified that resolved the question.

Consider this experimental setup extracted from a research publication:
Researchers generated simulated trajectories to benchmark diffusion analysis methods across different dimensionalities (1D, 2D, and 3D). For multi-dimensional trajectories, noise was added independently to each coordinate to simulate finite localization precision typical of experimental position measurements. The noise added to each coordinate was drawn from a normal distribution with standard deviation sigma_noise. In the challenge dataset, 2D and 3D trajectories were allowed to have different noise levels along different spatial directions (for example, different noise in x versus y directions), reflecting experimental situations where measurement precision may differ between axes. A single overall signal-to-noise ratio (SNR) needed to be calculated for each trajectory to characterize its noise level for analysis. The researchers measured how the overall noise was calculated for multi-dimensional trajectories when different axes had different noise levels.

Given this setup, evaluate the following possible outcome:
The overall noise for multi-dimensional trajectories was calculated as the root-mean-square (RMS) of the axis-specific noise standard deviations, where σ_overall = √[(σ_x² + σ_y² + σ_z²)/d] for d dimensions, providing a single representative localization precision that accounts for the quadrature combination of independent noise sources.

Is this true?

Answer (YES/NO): NO